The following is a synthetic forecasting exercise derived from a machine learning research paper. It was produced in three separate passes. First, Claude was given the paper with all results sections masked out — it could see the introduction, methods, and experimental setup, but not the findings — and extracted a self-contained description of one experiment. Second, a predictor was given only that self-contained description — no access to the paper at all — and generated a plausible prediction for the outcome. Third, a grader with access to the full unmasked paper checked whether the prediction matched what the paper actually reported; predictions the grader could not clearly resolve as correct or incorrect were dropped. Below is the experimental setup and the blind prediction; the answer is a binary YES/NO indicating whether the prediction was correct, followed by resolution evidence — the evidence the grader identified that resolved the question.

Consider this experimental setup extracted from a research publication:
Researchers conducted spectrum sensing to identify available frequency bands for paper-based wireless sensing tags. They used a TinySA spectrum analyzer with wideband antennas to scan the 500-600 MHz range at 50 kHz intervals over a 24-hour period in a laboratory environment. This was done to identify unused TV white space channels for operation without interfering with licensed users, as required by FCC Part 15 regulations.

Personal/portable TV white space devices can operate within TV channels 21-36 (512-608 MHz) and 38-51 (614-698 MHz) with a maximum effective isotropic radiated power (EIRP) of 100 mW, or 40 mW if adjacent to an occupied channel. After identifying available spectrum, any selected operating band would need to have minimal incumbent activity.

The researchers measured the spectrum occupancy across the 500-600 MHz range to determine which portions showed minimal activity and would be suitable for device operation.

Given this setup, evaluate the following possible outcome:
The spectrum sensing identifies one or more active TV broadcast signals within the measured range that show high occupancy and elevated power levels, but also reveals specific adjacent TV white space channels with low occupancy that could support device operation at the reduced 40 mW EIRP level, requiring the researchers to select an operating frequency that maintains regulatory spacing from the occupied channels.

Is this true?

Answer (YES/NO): NO